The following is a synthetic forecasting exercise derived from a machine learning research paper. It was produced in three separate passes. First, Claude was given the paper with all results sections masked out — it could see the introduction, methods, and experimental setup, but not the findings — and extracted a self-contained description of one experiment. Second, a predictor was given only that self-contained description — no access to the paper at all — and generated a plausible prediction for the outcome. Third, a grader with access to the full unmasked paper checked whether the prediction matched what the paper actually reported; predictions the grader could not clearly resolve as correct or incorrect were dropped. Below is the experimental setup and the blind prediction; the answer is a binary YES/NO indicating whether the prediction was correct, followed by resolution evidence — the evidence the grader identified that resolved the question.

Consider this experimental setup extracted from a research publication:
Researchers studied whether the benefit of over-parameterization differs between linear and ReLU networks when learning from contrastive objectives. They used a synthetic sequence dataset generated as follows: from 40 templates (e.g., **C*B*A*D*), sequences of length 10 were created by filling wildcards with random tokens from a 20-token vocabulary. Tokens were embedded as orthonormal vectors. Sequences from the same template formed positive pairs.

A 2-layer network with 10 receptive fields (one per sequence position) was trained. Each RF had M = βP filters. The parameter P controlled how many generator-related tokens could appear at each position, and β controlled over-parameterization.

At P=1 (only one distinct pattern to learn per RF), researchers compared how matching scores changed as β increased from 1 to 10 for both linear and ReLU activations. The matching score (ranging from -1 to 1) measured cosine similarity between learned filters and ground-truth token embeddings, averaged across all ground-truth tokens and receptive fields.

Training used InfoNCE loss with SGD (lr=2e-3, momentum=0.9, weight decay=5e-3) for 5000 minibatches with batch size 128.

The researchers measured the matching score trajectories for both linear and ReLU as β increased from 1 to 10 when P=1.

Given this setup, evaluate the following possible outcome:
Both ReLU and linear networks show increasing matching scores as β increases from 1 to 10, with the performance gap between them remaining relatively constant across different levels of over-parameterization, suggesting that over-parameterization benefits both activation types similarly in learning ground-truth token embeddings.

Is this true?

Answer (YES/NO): NO